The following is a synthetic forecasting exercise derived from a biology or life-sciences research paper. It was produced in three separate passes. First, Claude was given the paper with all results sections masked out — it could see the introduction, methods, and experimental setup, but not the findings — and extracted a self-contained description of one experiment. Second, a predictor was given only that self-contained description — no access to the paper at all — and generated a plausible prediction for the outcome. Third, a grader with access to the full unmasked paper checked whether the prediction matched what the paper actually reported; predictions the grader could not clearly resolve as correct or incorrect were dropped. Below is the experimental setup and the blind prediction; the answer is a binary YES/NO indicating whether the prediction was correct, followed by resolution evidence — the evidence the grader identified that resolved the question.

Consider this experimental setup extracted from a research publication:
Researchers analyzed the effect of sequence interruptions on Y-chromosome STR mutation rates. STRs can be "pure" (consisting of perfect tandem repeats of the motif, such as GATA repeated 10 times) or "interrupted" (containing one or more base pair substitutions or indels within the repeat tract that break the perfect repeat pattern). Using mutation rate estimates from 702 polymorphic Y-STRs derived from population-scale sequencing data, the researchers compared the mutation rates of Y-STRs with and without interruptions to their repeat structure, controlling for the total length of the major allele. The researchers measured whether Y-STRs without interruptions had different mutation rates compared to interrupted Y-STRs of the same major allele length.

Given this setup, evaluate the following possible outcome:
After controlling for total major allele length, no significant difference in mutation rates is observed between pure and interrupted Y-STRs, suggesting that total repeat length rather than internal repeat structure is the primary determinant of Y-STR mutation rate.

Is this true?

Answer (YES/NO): NO